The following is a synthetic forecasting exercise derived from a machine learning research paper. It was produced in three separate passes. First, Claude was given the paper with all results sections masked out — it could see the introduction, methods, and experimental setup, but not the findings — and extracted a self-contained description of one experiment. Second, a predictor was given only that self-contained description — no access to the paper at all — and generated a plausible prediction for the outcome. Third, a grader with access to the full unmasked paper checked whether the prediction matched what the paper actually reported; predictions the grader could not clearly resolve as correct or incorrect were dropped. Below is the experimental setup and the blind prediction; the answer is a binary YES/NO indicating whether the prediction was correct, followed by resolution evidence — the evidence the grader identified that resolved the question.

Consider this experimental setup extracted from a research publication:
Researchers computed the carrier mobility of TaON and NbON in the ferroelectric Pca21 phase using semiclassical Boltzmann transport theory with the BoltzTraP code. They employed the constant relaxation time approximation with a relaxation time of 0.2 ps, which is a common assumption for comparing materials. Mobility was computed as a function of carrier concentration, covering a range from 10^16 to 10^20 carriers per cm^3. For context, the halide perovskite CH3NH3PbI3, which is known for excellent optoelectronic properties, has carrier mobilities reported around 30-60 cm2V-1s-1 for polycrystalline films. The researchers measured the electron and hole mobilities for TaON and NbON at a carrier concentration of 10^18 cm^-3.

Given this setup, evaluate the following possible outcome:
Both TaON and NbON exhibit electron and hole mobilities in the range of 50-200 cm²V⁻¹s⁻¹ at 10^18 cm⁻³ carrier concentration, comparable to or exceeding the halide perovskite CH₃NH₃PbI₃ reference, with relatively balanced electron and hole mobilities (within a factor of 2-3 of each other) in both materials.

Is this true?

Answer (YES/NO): NO